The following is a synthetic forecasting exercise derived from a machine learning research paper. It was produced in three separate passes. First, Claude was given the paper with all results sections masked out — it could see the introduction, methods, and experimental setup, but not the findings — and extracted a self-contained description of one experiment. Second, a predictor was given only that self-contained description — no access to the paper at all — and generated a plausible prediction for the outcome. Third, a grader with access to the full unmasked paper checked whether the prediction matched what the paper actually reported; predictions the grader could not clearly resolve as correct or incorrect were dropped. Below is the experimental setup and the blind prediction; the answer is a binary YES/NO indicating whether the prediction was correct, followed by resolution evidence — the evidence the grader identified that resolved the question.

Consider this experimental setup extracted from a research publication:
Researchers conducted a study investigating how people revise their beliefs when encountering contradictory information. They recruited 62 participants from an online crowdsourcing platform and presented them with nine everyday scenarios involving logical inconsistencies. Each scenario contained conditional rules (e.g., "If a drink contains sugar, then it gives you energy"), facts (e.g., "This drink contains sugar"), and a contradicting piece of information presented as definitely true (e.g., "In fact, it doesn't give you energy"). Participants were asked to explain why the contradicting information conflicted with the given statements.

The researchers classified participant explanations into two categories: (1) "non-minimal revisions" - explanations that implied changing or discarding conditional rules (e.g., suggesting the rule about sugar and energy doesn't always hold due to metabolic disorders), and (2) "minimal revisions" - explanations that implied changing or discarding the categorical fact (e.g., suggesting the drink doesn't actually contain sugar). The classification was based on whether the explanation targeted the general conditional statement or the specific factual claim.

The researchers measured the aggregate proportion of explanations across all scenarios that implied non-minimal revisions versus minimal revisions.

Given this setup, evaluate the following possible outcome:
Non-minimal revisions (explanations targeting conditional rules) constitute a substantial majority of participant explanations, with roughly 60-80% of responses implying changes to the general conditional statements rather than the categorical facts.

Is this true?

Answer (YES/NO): NO